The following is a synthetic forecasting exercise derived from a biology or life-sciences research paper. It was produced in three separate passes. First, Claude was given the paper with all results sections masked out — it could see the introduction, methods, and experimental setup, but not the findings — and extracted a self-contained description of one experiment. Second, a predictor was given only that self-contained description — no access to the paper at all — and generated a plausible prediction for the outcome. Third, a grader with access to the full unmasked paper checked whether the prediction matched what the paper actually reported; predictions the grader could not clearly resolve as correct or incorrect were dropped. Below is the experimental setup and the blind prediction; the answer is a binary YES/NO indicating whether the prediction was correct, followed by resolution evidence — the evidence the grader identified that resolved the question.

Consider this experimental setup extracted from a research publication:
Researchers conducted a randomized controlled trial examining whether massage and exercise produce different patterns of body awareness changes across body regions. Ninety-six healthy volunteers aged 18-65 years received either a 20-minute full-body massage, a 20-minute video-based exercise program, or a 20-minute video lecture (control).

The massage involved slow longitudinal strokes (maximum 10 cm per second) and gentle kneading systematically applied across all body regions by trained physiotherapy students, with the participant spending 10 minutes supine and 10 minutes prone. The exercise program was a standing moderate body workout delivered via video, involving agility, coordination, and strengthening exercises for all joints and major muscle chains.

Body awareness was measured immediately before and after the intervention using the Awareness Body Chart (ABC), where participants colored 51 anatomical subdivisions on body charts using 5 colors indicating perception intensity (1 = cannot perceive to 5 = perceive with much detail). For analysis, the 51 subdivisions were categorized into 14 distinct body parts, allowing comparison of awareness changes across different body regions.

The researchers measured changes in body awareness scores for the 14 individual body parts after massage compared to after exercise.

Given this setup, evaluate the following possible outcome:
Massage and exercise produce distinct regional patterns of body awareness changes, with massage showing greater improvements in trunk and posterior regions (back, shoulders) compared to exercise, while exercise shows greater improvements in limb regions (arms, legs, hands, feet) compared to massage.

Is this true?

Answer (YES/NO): NO